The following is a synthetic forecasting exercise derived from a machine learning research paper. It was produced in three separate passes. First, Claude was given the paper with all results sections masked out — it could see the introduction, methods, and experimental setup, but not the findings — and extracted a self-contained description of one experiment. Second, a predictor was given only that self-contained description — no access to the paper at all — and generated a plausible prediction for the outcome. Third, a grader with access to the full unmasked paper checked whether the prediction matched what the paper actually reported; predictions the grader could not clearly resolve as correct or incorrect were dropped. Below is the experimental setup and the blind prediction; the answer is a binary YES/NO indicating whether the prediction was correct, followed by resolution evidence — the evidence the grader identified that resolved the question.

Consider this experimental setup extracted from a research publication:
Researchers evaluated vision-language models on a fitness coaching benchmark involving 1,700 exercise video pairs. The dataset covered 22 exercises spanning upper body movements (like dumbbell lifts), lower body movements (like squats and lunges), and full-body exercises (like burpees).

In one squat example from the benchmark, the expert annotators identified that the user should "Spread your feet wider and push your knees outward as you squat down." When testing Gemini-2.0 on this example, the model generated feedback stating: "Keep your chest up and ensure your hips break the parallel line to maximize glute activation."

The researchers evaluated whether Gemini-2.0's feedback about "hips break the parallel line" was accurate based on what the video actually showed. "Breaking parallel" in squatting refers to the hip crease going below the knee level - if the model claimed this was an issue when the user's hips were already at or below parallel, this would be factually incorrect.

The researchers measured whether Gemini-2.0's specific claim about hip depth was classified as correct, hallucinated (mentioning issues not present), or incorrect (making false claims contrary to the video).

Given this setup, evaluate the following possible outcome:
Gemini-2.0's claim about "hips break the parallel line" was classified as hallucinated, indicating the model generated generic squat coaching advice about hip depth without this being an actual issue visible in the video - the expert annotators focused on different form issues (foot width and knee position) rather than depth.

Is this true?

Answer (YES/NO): NO